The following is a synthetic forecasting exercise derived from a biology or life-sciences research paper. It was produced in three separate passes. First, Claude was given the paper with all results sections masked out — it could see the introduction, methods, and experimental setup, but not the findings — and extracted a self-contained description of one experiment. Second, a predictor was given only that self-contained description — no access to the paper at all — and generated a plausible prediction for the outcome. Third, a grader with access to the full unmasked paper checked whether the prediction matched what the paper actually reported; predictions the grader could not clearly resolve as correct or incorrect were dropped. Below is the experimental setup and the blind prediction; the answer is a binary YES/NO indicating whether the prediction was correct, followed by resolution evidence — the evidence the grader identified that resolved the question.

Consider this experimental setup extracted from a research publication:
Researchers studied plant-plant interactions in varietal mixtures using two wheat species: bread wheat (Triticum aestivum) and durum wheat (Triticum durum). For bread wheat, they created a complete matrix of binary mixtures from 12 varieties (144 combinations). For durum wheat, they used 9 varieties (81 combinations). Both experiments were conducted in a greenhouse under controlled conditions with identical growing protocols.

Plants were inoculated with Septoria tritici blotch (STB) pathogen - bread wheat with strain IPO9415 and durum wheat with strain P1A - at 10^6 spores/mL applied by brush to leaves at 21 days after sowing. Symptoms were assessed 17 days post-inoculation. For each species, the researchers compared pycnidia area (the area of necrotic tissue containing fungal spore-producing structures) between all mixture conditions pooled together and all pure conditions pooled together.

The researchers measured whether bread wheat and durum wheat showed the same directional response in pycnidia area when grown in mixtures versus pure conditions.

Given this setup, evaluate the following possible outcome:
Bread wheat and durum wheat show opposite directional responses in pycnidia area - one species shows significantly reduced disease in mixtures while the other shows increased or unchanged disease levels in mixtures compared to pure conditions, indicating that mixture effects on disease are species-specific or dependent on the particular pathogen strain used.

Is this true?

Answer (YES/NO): NO